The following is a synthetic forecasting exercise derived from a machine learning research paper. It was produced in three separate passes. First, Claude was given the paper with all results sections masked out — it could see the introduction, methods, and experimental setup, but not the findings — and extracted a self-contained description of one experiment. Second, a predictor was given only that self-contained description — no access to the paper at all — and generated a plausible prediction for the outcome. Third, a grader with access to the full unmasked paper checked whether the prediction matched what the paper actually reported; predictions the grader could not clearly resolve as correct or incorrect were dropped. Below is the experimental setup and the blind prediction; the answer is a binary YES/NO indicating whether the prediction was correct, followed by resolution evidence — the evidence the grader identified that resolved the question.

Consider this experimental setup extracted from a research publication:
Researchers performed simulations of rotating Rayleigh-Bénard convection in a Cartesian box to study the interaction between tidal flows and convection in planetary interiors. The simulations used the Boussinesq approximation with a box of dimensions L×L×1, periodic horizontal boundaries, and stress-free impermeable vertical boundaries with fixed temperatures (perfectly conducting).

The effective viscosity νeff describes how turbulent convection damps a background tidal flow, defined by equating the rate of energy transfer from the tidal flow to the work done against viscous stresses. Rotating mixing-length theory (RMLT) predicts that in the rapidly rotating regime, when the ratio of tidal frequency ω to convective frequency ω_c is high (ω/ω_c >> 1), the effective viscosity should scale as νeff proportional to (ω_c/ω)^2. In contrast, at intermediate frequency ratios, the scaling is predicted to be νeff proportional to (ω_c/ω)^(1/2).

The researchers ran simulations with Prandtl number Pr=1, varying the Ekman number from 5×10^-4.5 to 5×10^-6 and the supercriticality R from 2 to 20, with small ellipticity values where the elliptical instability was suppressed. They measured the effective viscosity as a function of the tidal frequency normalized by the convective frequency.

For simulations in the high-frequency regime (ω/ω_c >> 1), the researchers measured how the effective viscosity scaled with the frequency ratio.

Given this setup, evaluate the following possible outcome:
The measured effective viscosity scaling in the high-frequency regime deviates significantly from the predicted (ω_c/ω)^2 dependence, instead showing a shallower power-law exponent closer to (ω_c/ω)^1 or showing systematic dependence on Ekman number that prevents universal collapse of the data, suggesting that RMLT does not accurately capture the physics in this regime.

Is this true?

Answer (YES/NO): NO